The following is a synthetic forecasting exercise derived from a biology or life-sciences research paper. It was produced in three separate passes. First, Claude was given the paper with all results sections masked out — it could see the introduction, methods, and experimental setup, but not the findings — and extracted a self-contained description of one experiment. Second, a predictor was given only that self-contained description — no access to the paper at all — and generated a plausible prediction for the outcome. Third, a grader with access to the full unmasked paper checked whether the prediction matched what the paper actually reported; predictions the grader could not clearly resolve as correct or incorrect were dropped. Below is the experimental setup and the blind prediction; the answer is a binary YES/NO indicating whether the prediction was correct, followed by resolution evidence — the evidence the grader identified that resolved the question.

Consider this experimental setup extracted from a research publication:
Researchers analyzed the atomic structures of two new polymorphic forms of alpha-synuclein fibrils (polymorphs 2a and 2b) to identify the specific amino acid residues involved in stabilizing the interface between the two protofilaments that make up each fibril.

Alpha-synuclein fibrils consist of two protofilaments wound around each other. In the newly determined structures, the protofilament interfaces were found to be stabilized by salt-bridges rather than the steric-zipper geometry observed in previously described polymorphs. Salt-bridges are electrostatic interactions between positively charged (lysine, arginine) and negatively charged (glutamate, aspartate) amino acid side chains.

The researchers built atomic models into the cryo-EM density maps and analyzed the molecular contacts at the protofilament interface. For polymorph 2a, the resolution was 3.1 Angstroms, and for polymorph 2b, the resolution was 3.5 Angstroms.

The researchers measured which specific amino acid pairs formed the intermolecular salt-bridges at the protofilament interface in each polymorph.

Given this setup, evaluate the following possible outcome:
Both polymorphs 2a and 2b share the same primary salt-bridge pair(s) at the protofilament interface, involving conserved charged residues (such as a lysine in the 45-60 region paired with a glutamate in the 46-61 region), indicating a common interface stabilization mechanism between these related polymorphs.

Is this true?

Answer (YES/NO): NO